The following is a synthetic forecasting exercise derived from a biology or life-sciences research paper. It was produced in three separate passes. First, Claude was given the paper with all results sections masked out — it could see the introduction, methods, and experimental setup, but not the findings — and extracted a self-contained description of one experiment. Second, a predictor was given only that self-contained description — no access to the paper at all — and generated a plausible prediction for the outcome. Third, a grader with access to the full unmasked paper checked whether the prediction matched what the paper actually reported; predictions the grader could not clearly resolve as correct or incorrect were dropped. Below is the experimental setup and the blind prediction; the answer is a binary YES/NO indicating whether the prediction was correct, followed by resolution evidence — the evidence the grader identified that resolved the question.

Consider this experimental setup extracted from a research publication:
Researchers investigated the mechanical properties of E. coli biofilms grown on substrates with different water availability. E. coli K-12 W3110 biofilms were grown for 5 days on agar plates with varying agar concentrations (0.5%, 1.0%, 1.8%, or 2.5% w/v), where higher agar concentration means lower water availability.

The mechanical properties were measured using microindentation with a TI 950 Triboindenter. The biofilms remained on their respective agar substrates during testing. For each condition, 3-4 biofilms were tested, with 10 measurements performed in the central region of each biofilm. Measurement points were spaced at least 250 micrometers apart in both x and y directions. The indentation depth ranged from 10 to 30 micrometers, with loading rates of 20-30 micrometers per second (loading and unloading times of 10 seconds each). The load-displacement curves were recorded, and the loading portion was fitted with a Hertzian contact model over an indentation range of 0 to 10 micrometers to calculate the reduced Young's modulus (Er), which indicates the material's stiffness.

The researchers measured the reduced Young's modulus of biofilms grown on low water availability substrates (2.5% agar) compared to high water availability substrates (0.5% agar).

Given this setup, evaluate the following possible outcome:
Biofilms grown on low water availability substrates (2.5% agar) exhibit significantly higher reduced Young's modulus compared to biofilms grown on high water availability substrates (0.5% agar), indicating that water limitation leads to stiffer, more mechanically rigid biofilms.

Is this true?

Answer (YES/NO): YES